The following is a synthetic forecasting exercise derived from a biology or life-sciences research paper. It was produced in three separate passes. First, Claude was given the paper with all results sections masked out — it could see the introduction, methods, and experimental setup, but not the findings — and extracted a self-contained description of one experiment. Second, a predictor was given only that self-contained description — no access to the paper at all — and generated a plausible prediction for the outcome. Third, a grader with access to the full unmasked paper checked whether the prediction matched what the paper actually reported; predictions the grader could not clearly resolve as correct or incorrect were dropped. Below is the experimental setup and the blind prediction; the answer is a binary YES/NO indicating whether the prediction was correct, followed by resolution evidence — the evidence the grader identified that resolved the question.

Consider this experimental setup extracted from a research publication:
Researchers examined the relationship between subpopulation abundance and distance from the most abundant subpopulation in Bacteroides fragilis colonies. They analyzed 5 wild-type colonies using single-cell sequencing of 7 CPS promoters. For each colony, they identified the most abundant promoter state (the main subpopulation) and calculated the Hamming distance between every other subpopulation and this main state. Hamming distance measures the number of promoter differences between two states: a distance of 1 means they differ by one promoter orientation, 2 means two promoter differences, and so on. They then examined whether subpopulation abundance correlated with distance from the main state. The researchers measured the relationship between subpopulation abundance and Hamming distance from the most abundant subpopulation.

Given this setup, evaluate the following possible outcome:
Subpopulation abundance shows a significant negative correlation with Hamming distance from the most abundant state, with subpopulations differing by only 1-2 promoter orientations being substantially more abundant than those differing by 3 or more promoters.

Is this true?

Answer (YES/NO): YES